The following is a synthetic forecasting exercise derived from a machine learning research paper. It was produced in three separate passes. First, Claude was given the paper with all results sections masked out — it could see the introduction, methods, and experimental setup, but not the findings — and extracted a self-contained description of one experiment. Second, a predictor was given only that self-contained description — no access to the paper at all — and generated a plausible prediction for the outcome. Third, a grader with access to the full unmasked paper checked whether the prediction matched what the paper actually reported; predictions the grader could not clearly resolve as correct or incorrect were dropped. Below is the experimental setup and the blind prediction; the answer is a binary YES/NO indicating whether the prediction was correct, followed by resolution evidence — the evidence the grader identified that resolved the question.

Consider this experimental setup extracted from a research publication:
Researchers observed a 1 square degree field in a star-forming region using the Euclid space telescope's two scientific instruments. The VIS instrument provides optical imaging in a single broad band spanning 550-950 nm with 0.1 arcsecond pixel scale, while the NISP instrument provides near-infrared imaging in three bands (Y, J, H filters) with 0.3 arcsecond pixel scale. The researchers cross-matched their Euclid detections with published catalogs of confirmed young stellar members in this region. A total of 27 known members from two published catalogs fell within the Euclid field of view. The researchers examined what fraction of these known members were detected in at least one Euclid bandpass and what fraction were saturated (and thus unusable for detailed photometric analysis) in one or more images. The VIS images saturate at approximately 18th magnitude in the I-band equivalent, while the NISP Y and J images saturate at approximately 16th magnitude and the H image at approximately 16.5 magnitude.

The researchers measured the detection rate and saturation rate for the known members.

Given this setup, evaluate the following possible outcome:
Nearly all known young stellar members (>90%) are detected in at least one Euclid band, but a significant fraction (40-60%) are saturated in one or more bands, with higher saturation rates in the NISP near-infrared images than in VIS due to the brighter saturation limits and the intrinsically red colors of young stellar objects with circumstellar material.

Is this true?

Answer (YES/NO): NO